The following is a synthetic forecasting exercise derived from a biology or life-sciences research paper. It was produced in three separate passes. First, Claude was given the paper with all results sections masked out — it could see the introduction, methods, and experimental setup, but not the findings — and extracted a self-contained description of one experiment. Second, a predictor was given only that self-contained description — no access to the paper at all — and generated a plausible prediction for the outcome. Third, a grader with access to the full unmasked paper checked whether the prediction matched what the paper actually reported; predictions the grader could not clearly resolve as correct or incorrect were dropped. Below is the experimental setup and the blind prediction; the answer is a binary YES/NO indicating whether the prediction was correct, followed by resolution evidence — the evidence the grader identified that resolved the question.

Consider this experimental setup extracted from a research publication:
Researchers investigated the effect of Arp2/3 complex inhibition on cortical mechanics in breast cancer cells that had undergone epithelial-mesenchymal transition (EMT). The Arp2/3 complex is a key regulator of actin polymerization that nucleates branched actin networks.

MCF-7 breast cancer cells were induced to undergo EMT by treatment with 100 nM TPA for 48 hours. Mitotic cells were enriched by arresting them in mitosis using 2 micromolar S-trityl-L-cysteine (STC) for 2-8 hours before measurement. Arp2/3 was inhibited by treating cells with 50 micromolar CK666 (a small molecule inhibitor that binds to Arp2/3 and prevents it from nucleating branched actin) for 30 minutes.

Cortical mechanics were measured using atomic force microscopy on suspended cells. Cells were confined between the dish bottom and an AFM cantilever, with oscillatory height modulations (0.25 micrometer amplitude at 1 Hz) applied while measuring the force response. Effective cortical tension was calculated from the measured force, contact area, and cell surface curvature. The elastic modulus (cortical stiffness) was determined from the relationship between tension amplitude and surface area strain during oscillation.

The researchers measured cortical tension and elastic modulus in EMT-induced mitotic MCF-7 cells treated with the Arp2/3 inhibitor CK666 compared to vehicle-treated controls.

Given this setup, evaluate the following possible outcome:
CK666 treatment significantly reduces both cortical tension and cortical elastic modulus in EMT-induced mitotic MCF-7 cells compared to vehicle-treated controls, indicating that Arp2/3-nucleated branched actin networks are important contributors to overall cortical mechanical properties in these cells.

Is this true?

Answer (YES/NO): NO